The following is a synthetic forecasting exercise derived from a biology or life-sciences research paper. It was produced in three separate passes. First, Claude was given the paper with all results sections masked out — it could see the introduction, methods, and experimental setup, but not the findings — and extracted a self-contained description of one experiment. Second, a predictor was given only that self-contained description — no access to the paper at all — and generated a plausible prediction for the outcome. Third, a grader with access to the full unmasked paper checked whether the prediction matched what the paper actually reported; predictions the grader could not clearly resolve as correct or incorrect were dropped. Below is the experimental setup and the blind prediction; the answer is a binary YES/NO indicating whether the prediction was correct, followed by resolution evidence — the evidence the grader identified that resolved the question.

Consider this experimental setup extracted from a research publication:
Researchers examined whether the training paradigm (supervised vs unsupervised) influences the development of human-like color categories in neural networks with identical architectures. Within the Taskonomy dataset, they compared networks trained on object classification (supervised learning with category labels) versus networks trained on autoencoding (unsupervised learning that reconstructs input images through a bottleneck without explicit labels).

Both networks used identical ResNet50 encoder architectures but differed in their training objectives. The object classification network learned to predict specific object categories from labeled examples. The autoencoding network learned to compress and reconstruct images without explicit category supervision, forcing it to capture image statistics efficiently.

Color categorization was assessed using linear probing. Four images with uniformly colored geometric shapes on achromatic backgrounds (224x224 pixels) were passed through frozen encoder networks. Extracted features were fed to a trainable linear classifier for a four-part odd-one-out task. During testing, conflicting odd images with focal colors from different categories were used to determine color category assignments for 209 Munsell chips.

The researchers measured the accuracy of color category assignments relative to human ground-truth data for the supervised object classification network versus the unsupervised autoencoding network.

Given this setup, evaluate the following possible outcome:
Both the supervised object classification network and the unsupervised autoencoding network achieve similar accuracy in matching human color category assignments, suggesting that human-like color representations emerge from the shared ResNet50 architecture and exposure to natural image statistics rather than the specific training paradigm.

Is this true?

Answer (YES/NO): NO